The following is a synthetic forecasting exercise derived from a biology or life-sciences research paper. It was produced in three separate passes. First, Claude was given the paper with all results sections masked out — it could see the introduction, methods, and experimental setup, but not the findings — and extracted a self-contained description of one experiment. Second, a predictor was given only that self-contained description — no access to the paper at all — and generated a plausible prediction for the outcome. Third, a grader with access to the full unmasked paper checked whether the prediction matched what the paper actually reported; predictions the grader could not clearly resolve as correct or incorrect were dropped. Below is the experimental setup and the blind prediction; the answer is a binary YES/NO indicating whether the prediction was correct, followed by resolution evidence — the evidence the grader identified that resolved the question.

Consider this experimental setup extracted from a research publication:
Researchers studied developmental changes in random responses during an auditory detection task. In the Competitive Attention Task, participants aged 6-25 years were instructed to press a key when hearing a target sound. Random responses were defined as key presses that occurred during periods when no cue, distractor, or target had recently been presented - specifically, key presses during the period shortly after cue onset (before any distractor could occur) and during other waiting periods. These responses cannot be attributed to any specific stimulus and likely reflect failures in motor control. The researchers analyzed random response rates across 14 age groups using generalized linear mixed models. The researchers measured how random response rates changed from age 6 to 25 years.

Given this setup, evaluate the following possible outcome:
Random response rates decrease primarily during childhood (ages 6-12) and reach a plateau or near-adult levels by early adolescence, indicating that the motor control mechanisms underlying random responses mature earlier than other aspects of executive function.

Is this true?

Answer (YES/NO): YES